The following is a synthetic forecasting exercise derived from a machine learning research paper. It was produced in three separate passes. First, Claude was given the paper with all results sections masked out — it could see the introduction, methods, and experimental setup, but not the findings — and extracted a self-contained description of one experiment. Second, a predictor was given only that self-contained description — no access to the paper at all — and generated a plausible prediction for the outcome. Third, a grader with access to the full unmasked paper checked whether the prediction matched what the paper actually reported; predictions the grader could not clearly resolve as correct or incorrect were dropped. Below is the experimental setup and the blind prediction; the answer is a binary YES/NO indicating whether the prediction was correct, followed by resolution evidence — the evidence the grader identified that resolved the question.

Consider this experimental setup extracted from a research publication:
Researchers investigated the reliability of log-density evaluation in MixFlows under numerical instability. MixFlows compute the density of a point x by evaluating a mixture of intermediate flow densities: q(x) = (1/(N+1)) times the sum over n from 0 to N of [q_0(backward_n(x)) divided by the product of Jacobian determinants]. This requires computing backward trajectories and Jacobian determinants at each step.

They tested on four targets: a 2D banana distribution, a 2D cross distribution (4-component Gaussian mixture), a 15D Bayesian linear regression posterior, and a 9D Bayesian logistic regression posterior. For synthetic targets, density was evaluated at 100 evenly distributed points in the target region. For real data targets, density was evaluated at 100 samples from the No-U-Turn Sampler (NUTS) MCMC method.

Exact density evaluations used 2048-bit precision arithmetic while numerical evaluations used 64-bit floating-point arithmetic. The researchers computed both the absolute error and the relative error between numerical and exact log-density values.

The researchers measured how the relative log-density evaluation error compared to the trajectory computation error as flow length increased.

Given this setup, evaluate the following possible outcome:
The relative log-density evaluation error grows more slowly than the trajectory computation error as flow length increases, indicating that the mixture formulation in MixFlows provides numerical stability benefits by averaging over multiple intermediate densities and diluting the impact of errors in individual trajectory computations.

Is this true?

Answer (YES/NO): YES